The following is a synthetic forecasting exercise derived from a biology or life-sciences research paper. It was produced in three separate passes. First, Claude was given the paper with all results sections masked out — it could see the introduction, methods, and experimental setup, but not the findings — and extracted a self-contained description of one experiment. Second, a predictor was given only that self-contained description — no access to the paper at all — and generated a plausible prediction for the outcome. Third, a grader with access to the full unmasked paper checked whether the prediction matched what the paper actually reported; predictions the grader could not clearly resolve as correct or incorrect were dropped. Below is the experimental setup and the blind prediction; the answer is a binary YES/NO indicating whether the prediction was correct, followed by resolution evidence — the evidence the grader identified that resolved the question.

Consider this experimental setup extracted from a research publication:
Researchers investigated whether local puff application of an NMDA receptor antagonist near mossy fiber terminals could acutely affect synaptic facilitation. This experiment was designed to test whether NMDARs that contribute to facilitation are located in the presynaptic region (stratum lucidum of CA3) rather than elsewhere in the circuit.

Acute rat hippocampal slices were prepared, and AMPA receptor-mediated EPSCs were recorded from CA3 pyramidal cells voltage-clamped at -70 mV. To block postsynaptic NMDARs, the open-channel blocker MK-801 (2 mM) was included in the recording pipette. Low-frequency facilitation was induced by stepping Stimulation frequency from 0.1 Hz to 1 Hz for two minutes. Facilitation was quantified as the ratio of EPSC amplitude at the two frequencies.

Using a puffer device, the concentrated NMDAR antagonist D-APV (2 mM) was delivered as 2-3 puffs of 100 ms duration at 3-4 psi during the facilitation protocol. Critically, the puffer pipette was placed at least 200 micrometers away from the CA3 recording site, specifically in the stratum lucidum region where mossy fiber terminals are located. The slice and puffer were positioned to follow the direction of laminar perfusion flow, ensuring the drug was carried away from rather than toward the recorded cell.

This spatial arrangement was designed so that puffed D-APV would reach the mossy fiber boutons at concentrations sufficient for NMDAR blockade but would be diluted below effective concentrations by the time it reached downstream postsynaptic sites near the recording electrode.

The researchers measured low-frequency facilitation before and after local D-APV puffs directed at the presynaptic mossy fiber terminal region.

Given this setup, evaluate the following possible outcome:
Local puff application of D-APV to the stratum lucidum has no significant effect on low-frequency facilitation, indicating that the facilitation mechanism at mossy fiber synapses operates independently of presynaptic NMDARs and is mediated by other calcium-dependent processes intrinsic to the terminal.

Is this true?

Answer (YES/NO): NO